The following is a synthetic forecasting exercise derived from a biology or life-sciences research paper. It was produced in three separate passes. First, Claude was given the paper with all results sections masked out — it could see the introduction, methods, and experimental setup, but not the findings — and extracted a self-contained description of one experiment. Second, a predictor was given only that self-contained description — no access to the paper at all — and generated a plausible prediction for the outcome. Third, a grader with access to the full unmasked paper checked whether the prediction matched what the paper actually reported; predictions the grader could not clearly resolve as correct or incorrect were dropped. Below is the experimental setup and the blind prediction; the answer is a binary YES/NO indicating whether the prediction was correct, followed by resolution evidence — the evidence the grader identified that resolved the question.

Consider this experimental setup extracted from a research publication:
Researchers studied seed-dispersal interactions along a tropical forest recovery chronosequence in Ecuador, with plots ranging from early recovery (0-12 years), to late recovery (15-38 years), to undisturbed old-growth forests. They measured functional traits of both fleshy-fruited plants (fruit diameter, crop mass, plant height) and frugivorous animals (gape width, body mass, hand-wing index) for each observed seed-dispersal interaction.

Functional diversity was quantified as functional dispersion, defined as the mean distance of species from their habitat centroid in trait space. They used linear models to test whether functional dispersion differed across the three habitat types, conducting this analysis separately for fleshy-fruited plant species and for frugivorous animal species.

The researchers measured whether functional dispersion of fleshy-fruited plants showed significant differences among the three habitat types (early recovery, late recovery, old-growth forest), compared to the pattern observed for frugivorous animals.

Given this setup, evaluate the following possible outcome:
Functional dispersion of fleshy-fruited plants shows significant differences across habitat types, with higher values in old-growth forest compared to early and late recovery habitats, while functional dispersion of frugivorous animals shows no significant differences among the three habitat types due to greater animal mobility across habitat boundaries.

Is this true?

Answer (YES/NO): NO